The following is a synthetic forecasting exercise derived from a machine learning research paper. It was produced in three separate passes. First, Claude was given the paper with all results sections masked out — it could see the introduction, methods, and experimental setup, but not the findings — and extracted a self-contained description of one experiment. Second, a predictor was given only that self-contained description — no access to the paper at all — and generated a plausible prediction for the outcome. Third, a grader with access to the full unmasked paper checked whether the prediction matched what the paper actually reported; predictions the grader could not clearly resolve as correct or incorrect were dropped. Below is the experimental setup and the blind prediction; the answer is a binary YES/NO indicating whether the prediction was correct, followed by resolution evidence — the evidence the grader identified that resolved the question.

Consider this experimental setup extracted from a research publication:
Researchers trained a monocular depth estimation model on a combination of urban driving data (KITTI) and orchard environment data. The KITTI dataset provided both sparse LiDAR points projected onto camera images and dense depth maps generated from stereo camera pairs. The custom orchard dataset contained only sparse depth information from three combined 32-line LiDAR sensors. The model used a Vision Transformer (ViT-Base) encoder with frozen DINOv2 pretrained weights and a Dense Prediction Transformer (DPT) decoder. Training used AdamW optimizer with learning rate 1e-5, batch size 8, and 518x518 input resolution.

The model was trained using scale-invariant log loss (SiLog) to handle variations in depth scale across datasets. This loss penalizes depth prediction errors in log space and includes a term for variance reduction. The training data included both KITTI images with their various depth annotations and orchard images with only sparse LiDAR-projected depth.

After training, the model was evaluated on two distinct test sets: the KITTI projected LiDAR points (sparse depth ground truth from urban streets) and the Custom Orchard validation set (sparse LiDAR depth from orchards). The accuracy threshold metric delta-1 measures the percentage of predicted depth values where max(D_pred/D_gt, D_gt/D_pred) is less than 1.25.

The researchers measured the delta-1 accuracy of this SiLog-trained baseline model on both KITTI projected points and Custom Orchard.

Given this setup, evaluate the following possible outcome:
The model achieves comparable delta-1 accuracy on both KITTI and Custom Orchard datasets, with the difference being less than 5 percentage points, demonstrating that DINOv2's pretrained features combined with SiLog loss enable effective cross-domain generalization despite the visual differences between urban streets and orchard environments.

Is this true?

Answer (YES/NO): NO